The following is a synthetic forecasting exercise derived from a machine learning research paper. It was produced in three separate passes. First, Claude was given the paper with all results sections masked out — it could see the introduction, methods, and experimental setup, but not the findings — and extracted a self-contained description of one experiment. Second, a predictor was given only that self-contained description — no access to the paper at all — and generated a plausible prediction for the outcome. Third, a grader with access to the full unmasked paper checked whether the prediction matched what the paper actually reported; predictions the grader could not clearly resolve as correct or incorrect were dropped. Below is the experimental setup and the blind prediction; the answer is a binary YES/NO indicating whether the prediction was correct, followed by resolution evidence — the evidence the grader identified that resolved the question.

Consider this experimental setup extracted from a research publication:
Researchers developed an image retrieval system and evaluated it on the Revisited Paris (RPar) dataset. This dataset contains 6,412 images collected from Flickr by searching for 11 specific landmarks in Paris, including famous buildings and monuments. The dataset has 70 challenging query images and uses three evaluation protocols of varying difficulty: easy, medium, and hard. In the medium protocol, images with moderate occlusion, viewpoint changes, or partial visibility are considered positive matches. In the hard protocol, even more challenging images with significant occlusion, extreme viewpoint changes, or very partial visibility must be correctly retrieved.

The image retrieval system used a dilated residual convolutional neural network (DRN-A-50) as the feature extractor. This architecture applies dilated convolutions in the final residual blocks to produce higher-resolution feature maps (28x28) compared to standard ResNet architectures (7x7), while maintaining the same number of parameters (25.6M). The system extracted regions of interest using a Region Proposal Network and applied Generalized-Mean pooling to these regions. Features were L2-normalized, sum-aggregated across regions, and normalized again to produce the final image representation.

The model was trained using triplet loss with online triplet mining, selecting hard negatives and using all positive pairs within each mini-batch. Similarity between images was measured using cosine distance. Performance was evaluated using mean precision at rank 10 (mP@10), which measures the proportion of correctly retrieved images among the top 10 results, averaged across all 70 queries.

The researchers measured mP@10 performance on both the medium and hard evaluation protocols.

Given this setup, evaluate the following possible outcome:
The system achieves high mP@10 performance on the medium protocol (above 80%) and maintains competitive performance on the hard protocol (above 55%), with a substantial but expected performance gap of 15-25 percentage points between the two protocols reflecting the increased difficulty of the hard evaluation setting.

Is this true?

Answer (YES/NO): NO